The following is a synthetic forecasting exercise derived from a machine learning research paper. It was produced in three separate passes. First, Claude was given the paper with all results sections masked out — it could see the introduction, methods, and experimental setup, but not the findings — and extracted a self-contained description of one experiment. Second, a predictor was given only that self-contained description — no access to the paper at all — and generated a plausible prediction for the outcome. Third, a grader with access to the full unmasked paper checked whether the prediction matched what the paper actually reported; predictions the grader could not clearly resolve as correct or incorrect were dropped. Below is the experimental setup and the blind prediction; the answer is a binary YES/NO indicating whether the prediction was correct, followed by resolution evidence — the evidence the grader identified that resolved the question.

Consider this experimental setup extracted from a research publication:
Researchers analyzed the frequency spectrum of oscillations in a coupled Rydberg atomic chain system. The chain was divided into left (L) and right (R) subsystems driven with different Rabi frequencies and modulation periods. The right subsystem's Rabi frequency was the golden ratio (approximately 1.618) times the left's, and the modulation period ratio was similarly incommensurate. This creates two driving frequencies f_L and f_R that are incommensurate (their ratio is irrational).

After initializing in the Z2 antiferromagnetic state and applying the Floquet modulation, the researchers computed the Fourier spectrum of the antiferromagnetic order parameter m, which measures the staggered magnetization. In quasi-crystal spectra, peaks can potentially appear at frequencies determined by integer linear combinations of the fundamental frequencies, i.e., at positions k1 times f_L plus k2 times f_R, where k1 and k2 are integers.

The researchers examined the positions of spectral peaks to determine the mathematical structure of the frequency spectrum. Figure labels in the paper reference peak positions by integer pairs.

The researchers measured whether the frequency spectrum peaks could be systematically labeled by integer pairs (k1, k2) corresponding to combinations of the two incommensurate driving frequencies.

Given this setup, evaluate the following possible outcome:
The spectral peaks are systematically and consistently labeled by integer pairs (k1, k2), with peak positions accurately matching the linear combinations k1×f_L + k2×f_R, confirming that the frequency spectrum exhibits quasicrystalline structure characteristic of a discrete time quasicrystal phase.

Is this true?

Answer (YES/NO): NO